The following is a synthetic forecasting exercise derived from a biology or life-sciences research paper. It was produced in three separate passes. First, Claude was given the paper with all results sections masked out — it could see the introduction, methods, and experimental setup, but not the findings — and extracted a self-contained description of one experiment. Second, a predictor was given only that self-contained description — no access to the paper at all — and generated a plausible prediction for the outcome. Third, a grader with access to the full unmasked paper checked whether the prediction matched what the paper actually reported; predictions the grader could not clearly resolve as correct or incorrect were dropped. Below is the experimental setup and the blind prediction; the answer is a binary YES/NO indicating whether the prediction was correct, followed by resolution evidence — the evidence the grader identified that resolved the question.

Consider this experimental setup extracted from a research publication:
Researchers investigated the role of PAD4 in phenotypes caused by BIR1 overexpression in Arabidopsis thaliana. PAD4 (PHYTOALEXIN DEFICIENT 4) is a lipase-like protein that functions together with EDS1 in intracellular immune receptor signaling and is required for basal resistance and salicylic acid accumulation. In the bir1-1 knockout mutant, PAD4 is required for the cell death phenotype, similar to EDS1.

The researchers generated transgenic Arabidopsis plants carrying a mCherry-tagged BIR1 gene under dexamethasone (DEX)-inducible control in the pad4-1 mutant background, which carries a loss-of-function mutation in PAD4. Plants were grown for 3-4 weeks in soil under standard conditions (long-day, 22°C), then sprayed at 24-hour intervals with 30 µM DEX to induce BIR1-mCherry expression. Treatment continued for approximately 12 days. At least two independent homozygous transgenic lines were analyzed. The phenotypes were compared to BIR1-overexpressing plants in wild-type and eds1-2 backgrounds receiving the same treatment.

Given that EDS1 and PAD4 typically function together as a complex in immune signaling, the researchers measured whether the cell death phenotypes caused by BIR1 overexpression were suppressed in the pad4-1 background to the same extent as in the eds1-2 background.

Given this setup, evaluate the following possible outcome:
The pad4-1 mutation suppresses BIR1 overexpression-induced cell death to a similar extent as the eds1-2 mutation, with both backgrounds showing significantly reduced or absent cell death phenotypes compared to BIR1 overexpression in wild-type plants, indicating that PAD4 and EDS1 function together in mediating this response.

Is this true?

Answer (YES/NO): NO